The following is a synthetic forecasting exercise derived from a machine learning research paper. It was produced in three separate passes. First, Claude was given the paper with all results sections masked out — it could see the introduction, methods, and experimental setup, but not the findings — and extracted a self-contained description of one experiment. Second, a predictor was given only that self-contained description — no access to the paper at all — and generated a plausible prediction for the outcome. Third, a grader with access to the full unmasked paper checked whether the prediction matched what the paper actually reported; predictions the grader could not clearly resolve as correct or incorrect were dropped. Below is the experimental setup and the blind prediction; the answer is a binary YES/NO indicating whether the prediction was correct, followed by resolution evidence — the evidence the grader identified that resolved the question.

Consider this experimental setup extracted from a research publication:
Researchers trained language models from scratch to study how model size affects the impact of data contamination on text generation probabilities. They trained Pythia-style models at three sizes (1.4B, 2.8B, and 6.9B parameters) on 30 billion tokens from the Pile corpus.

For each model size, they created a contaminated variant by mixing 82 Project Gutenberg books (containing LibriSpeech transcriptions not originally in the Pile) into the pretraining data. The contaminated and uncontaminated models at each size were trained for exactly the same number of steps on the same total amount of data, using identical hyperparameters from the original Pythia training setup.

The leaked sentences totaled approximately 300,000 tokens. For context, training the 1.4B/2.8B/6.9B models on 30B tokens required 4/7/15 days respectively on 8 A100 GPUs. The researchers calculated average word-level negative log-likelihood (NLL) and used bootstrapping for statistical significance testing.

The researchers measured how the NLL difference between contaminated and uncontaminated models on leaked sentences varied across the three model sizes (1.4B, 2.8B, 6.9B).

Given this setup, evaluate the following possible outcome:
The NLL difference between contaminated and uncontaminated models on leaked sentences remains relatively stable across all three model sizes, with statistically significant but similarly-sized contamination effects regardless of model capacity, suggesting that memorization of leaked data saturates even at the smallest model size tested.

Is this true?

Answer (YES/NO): NO